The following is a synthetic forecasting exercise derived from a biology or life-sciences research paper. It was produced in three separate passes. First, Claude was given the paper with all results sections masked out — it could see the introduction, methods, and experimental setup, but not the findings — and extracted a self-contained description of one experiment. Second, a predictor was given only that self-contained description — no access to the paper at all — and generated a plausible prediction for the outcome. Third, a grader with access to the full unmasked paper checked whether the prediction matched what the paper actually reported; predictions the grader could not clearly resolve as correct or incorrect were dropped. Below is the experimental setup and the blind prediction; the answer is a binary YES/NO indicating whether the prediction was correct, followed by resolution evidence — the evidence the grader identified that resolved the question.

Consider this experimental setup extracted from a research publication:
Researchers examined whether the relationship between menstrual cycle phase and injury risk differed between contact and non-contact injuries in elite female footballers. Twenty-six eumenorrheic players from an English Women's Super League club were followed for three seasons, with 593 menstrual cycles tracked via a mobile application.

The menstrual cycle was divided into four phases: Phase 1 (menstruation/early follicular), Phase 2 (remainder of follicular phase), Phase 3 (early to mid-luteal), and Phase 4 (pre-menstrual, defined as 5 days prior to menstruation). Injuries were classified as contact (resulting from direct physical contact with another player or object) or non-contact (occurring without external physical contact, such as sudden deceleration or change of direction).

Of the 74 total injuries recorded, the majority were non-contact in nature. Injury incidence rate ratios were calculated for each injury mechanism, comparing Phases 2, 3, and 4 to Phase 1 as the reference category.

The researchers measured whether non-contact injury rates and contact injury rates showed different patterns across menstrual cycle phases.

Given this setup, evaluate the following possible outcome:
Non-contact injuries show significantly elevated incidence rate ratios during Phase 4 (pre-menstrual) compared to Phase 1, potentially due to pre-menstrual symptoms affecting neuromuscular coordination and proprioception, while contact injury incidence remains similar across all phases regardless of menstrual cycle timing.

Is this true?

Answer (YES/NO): YES